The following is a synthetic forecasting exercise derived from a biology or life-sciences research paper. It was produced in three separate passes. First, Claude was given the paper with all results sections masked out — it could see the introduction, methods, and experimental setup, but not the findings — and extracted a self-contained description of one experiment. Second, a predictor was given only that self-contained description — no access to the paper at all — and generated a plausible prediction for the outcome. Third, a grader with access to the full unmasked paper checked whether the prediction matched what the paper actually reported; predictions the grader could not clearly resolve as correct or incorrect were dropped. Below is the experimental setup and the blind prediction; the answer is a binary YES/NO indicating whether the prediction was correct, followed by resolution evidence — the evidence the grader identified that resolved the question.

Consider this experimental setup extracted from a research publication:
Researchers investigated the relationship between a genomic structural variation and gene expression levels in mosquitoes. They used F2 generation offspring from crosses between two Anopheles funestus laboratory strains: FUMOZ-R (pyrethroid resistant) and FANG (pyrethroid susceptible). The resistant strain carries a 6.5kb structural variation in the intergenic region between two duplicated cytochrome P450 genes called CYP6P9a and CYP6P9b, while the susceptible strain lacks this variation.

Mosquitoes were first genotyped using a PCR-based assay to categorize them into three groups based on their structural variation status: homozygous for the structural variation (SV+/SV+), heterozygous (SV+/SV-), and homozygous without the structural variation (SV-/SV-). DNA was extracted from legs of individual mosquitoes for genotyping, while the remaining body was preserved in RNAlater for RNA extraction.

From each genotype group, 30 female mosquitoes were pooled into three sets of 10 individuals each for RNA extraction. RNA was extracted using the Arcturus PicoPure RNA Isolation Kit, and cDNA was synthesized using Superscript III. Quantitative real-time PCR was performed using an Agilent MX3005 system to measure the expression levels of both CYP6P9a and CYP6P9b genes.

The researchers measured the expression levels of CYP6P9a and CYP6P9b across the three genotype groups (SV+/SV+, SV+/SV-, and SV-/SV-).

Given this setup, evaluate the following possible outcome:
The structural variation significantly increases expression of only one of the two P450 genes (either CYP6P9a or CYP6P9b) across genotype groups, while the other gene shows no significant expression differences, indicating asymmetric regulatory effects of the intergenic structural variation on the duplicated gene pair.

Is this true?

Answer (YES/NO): NO